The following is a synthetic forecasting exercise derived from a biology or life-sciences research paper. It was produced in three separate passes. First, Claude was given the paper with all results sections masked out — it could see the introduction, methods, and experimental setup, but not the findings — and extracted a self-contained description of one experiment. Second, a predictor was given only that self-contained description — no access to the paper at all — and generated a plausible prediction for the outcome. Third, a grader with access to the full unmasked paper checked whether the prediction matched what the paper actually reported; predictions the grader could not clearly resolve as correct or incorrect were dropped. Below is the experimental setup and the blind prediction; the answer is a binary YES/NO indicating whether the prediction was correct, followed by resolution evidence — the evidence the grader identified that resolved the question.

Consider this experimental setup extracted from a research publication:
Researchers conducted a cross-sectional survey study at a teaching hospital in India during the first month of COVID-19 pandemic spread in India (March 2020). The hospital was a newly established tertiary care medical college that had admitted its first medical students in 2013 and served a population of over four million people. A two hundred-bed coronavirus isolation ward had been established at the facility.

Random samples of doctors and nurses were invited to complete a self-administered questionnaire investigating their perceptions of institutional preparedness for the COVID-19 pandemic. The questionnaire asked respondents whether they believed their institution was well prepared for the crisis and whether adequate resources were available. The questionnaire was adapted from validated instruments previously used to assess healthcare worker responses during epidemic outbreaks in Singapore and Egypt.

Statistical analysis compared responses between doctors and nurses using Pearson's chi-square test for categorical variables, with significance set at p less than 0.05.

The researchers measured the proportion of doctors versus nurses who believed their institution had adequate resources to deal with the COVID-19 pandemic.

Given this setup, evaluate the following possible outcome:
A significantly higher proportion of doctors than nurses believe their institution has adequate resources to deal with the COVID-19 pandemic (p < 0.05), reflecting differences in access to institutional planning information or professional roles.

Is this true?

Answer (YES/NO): NO